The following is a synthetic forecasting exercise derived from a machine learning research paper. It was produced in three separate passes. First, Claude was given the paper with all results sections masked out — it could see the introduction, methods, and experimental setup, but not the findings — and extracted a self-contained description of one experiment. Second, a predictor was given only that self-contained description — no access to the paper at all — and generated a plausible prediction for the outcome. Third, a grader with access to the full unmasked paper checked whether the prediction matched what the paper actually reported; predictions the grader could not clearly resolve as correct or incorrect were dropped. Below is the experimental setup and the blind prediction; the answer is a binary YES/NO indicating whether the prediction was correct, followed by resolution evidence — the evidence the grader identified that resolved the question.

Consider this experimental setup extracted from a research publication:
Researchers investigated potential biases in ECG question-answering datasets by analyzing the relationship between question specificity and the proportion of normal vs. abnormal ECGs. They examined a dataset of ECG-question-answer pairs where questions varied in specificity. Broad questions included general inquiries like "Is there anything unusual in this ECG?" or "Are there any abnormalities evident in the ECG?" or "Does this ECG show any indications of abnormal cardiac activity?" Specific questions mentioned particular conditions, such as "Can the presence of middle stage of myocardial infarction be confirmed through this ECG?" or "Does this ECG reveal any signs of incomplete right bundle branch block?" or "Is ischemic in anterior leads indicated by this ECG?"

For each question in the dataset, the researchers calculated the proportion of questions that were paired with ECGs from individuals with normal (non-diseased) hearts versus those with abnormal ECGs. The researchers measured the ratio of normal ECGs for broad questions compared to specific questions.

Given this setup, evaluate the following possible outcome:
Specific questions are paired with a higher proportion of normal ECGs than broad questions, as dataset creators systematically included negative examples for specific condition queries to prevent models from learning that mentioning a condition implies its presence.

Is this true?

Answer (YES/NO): NO